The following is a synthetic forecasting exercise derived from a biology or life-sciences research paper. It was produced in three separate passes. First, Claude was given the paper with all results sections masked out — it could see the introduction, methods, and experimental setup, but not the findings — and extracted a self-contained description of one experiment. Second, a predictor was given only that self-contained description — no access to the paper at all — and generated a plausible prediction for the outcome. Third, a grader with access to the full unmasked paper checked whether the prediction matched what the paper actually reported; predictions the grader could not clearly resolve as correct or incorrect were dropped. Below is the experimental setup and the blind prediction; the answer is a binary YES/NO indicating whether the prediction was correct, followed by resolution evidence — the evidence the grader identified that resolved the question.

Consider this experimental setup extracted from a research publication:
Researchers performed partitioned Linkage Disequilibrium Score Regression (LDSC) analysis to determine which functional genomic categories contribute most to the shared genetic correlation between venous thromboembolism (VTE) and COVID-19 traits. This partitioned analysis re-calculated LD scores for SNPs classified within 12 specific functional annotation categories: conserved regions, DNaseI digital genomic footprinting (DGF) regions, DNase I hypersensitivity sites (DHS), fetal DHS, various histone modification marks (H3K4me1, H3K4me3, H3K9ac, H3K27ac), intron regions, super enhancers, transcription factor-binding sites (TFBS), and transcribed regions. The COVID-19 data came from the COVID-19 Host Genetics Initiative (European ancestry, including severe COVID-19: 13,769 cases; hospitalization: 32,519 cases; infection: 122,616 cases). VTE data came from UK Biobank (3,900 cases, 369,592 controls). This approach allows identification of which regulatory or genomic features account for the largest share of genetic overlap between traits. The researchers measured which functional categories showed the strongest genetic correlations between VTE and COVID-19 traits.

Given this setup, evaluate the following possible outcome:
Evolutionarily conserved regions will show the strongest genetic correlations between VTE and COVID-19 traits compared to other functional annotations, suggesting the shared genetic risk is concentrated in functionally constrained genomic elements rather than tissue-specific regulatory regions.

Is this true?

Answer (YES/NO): NO